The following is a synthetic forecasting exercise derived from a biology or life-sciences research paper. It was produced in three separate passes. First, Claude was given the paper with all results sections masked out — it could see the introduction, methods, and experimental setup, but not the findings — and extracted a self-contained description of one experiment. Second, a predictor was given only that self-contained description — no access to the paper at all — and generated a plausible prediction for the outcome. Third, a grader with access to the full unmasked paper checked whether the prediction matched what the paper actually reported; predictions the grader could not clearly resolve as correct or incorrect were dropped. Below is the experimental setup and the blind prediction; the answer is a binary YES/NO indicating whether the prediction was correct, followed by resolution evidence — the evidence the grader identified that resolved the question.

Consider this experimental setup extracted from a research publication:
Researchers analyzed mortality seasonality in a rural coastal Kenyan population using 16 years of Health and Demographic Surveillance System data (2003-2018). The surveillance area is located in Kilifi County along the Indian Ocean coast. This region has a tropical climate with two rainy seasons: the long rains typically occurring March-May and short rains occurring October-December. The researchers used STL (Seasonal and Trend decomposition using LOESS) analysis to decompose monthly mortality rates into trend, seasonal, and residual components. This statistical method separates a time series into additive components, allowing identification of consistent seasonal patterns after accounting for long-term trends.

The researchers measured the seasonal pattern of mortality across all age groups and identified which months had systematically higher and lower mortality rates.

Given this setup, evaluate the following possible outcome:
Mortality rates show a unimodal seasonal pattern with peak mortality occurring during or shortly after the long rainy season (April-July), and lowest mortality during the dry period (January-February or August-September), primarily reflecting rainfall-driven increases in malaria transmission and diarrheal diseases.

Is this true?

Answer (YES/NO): NO